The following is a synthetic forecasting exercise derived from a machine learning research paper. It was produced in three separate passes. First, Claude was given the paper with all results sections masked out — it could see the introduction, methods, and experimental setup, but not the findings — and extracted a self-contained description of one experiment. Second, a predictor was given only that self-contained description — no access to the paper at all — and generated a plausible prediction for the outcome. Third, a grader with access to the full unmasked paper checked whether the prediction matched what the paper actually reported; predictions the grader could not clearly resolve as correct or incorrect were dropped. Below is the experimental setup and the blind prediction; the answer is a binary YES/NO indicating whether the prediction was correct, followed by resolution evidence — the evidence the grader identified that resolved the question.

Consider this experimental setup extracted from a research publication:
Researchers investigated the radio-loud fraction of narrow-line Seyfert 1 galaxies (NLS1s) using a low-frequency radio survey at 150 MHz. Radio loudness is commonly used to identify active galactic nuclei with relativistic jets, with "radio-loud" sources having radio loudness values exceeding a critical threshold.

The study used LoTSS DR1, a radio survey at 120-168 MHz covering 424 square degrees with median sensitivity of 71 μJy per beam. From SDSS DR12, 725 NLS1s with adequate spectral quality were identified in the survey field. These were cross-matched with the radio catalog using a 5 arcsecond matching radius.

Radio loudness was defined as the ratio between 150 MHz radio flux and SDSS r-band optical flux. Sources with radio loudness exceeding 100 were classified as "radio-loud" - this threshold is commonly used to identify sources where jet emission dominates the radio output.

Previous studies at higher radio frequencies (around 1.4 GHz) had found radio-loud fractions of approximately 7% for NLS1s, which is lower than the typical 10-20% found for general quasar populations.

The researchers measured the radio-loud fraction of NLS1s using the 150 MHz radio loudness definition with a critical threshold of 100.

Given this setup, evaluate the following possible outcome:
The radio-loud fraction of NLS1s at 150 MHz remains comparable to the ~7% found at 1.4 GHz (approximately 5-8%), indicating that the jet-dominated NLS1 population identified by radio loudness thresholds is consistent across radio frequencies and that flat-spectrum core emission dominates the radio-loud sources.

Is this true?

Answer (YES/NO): NO